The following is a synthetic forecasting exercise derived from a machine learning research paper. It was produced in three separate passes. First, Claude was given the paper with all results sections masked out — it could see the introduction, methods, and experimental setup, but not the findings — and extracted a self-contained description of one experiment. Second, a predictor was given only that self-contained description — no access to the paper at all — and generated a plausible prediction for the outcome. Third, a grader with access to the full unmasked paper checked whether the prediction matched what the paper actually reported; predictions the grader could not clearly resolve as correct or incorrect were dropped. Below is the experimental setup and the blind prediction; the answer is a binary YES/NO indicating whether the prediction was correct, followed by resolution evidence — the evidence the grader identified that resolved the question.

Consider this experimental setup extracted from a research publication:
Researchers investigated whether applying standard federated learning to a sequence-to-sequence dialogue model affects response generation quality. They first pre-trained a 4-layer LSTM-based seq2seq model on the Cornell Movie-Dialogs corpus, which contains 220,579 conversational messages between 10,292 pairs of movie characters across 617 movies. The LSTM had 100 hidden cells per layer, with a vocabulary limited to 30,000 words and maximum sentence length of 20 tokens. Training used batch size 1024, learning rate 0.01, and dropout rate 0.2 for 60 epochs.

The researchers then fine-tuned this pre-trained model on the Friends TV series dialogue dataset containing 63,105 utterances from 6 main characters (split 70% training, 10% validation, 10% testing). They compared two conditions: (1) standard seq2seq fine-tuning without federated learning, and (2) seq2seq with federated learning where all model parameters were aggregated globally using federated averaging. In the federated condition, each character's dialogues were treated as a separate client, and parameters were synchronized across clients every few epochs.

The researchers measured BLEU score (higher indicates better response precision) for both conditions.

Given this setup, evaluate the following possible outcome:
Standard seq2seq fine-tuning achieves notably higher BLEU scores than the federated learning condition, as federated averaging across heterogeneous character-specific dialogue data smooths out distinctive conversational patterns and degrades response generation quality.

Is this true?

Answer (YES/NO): YES